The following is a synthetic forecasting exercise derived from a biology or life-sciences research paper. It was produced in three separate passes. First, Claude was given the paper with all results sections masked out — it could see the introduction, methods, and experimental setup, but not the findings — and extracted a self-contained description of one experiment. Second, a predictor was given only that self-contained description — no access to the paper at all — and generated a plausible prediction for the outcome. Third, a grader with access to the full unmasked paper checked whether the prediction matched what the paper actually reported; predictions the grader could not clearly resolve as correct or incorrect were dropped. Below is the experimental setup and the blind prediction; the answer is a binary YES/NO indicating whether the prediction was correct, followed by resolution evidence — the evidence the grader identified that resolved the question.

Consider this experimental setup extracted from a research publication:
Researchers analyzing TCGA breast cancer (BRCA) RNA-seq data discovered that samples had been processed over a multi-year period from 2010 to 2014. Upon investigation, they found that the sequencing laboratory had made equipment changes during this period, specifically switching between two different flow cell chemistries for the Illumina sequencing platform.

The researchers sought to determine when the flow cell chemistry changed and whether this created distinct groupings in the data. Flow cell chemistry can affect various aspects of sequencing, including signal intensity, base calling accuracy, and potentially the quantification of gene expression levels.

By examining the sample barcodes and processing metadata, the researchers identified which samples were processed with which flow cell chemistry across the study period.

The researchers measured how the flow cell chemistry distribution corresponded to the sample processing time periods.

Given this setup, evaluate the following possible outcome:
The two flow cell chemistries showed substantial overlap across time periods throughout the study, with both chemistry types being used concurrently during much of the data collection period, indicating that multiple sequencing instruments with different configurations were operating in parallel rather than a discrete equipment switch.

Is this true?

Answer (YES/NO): NO